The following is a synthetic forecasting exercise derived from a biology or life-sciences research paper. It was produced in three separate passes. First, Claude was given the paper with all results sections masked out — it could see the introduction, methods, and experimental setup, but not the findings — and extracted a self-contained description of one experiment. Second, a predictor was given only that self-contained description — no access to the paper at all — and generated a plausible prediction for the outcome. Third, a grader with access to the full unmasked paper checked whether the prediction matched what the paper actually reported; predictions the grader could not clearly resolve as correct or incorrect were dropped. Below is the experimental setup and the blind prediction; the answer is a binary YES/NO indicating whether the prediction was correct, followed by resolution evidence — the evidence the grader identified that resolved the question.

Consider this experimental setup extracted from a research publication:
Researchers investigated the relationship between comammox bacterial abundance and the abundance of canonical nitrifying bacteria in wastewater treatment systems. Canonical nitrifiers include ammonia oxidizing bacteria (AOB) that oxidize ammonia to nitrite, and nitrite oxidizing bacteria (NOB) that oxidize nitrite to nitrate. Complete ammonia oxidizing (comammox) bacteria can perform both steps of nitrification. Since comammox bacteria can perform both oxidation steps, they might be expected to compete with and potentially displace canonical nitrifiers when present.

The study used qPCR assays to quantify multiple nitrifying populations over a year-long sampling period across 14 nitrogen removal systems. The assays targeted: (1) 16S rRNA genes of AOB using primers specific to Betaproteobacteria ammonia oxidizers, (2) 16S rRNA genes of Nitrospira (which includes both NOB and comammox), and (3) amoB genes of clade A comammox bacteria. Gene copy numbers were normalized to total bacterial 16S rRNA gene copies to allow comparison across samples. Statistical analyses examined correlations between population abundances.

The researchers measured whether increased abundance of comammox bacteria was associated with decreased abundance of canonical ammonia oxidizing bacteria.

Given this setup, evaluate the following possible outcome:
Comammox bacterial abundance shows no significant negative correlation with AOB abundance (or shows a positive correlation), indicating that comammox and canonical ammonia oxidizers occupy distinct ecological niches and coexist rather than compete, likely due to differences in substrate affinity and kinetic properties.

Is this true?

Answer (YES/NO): YES